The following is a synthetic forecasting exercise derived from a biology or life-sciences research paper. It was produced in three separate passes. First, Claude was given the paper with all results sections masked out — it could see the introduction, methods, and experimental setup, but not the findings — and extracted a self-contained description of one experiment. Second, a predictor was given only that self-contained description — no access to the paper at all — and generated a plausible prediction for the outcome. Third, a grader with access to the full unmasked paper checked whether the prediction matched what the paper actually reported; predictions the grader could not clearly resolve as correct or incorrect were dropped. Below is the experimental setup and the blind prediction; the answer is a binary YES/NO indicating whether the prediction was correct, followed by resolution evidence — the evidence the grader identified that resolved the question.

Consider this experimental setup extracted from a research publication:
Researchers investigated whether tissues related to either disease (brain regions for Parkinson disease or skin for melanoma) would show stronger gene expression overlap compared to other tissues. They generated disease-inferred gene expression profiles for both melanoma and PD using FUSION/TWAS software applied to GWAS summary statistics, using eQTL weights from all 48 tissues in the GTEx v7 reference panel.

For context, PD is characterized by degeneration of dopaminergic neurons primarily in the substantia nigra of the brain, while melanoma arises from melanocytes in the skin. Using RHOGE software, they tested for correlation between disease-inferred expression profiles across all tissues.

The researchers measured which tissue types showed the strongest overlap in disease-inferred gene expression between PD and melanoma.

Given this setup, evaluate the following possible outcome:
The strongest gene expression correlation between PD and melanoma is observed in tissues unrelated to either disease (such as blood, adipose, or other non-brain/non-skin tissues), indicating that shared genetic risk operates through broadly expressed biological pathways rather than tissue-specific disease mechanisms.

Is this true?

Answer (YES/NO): NO